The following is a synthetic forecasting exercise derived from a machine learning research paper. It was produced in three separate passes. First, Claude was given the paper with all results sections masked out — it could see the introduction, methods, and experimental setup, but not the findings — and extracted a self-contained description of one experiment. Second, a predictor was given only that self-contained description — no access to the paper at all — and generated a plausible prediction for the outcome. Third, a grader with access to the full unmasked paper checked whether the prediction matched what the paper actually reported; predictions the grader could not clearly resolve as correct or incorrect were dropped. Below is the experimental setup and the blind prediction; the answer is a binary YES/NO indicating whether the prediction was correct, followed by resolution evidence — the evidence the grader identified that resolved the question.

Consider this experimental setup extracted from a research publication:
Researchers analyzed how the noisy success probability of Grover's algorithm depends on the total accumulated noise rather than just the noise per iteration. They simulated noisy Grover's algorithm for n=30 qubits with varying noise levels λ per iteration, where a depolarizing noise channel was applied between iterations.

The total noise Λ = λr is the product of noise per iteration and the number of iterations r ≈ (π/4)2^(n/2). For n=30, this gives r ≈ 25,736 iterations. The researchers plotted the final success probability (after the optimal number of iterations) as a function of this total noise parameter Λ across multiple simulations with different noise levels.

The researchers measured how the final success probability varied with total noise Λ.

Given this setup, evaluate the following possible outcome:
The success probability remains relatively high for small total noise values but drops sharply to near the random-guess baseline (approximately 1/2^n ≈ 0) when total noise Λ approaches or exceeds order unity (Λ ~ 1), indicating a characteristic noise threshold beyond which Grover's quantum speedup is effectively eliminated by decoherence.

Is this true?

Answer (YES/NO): NO